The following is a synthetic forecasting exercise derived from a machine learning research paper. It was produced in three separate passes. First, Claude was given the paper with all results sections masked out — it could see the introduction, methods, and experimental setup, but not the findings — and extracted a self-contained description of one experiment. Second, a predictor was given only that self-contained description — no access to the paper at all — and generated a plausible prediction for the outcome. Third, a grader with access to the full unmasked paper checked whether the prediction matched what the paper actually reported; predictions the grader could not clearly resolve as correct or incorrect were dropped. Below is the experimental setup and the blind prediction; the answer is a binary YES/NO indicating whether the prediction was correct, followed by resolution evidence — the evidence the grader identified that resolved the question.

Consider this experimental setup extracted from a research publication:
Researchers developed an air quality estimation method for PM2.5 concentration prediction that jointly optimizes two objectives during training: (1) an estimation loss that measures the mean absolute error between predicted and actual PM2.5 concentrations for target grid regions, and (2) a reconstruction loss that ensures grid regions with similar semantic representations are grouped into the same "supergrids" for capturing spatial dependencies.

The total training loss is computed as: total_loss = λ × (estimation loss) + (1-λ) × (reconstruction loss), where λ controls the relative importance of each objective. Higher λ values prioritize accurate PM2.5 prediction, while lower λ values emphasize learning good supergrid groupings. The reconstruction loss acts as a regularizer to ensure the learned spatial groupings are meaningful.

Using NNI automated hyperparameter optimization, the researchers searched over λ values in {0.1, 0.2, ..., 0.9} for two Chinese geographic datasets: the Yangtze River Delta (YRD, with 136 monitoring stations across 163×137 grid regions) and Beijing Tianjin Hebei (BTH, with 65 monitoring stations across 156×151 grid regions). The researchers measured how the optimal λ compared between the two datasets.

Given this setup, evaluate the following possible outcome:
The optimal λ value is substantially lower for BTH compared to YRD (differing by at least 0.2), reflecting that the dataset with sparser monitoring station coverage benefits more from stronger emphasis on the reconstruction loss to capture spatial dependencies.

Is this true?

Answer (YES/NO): NO